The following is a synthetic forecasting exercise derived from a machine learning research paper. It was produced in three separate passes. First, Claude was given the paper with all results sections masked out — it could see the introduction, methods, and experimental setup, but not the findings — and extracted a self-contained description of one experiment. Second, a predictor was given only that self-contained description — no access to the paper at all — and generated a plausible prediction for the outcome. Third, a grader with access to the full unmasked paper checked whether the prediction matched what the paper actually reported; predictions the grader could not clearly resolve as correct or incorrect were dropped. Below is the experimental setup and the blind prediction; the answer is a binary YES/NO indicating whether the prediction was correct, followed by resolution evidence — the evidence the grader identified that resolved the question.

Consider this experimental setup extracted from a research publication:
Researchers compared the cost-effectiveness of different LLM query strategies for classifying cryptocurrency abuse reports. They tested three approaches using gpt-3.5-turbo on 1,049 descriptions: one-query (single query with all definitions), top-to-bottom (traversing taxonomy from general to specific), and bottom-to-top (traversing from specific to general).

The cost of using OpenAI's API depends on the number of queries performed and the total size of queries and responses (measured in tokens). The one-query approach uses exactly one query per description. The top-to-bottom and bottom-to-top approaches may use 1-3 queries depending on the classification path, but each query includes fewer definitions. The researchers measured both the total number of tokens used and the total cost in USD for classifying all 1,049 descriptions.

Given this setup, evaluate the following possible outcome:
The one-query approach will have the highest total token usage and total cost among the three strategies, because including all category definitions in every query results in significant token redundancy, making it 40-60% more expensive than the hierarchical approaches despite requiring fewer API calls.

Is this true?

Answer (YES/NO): NO